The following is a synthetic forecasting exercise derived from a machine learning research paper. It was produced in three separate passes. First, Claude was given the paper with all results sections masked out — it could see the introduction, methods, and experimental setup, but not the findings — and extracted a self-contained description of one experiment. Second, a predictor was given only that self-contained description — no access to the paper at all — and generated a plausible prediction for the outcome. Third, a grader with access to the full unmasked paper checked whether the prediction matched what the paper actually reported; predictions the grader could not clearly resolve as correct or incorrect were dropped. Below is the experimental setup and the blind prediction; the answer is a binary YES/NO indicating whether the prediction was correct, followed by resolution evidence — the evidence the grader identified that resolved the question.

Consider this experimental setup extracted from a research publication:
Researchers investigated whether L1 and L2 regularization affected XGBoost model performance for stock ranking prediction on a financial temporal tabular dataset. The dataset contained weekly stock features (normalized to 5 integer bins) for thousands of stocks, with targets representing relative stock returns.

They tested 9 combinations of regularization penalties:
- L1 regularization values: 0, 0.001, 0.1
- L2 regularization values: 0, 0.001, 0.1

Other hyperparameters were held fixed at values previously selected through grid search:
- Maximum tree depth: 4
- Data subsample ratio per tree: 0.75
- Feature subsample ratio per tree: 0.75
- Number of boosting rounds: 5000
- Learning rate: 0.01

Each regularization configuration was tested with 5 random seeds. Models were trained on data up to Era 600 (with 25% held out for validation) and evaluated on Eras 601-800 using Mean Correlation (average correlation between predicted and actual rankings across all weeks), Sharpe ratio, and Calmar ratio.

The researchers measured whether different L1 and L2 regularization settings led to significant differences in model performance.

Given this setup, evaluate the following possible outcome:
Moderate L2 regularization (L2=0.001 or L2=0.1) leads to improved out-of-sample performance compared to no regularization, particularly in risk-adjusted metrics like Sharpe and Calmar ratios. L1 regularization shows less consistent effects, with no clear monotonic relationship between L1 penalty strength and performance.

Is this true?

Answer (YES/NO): NO